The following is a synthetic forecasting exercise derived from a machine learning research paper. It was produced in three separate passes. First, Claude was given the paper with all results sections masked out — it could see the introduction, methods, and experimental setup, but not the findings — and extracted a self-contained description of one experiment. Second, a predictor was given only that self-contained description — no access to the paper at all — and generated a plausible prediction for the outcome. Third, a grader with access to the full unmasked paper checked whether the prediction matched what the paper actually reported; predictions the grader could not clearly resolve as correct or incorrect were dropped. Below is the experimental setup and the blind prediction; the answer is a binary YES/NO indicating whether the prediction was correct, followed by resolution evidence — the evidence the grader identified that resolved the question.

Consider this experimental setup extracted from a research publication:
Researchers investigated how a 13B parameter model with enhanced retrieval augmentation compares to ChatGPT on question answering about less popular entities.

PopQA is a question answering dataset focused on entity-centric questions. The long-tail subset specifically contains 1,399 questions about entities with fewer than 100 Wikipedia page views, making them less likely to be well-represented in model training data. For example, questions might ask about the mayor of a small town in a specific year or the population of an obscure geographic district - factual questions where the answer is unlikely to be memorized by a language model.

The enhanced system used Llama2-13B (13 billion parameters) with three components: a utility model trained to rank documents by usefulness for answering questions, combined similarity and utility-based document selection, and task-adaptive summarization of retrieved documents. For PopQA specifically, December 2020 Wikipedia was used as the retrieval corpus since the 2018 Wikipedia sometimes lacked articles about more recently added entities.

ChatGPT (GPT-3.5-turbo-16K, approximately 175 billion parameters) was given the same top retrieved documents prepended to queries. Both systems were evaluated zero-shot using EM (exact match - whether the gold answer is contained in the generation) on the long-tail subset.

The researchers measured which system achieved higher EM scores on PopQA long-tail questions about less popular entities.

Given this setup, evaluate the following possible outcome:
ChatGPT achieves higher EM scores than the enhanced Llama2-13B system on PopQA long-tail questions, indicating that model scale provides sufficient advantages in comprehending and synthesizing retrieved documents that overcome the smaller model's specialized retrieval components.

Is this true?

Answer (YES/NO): YES